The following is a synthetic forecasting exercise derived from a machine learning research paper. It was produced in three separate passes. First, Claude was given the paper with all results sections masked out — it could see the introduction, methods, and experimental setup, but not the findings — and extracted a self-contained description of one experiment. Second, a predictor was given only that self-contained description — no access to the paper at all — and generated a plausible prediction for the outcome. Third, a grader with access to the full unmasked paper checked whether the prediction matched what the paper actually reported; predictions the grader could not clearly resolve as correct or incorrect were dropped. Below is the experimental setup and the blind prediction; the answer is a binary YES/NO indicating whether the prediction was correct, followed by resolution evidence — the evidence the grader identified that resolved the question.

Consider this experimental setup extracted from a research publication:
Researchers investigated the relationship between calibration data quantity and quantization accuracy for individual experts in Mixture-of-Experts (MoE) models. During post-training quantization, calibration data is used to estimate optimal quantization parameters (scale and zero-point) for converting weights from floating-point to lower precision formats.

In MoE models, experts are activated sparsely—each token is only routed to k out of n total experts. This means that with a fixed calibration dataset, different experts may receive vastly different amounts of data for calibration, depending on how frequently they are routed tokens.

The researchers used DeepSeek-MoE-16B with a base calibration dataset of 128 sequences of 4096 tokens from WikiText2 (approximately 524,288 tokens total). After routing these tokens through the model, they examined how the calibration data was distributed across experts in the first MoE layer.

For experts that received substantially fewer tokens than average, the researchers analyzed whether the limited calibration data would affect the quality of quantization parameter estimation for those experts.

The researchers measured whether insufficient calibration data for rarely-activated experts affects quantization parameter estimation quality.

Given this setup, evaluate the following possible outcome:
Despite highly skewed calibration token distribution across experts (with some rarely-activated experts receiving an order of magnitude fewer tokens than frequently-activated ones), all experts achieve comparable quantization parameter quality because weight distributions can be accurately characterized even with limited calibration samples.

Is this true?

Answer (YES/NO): NO